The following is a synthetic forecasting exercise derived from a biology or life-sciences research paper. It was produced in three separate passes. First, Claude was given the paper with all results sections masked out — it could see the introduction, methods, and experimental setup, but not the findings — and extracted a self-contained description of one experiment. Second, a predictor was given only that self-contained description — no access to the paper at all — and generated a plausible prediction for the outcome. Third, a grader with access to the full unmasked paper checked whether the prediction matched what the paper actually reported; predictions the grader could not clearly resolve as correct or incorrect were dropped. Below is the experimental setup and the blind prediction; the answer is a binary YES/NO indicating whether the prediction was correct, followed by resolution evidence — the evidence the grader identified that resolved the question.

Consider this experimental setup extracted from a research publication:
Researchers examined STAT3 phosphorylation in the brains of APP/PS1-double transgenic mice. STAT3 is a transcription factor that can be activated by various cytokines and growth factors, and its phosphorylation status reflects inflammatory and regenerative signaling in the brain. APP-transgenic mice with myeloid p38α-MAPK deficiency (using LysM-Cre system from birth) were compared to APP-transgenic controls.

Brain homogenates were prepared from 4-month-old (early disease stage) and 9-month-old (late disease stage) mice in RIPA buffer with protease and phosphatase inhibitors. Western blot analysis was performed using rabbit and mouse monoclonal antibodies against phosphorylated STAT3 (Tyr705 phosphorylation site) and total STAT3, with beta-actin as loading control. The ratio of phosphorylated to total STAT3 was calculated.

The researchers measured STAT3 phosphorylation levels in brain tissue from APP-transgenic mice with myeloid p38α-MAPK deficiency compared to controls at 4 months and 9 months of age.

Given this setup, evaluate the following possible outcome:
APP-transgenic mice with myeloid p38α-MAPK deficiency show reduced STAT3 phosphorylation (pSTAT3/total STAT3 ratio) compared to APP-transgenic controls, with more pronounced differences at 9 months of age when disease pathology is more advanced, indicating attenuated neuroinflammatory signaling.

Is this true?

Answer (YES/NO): NO